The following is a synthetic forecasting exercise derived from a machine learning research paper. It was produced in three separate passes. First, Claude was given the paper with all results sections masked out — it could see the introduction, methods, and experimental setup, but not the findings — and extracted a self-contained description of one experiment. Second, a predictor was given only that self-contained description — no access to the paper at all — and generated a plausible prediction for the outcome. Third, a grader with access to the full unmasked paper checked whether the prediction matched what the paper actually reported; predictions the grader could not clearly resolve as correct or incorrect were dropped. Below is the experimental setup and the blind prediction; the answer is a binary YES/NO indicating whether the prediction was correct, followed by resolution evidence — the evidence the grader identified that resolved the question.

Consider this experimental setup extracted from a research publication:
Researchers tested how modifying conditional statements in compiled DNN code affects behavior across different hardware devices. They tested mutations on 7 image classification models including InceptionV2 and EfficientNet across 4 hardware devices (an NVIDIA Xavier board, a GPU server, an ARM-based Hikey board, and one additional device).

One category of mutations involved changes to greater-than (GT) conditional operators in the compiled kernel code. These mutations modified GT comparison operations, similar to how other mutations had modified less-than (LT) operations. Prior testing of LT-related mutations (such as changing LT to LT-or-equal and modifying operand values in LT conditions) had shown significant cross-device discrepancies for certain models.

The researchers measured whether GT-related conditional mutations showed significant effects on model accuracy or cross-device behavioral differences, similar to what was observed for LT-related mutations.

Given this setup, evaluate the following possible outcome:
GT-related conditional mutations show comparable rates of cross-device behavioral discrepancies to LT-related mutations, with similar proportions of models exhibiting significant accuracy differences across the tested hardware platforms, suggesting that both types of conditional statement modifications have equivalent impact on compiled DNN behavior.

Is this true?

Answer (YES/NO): NO